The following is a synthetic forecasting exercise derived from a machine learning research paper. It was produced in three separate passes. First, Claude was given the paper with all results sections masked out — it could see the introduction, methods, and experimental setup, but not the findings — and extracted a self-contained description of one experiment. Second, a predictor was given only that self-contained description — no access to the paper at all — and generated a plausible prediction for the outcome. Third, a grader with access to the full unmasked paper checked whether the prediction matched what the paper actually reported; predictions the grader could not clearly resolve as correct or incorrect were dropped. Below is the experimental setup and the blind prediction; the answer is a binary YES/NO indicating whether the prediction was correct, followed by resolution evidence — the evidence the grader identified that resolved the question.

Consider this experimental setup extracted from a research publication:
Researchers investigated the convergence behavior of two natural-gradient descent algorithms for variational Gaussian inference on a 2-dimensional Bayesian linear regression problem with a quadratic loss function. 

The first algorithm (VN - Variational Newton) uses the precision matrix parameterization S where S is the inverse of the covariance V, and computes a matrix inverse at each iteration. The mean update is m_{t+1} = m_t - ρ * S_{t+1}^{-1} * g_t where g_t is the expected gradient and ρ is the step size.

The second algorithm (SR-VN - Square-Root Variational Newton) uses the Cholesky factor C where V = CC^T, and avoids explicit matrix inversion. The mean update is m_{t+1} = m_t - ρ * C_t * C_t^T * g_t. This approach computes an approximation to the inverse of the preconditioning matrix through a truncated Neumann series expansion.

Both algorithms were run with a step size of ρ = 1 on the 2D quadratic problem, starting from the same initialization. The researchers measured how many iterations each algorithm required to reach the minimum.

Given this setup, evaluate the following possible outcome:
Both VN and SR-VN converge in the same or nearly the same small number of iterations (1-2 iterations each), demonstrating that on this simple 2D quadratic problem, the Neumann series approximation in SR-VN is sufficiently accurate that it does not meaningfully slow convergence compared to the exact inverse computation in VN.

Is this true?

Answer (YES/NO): NO